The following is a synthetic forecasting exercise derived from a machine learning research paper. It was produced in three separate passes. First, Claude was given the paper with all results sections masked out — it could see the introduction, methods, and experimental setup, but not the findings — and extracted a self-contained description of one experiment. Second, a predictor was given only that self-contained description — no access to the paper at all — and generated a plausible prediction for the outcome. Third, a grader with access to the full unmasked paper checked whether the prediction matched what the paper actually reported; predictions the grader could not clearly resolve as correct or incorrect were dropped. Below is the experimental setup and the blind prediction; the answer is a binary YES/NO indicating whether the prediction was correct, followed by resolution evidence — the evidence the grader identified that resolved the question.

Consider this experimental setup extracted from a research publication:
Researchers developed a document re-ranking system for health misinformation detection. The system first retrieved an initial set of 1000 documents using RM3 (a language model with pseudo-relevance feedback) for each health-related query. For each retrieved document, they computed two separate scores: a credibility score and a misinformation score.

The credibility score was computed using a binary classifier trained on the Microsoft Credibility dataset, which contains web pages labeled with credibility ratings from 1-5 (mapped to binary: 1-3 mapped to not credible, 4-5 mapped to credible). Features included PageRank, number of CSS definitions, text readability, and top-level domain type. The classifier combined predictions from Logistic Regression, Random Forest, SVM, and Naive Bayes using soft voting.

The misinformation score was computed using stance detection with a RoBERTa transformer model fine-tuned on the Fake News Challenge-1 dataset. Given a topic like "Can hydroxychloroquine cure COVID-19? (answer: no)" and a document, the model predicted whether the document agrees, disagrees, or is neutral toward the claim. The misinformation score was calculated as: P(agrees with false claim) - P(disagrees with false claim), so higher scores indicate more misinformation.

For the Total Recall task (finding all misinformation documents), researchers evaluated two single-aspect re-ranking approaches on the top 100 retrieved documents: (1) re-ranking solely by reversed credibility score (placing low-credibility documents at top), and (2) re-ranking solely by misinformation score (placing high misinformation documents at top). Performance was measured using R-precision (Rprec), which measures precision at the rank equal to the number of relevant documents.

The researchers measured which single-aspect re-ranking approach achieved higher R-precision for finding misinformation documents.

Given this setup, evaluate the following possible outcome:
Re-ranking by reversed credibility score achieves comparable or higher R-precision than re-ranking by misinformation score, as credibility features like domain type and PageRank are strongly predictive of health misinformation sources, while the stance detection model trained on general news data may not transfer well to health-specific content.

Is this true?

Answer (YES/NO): NO